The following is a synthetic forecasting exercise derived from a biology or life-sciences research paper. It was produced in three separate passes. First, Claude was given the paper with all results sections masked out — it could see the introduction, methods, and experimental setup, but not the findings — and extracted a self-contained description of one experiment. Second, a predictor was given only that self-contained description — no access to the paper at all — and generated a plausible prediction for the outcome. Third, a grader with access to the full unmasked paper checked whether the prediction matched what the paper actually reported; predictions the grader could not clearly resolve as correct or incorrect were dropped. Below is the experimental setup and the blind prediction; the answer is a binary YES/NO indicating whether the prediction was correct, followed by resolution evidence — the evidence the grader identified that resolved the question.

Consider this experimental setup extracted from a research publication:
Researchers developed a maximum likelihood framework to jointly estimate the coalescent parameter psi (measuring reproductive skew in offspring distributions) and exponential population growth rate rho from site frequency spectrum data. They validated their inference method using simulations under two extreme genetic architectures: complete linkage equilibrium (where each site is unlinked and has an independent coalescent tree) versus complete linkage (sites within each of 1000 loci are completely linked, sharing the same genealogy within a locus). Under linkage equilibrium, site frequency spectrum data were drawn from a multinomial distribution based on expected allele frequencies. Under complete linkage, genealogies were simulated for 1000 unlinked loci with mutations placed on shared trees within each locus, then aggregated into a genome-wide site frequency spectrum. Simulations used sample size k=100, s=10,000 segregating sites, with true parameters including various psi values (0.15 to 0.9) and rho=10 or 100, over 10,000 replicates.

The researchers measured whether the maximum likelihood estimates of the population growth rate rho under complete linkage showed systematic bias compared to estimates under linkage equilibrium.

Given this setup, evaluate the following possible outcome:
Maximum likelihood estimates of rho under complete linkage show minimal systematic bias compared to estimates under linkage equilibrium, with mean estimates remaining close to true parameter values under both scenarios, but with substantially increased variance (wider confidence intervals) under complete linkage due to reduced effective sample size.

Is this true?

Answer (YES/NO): NO